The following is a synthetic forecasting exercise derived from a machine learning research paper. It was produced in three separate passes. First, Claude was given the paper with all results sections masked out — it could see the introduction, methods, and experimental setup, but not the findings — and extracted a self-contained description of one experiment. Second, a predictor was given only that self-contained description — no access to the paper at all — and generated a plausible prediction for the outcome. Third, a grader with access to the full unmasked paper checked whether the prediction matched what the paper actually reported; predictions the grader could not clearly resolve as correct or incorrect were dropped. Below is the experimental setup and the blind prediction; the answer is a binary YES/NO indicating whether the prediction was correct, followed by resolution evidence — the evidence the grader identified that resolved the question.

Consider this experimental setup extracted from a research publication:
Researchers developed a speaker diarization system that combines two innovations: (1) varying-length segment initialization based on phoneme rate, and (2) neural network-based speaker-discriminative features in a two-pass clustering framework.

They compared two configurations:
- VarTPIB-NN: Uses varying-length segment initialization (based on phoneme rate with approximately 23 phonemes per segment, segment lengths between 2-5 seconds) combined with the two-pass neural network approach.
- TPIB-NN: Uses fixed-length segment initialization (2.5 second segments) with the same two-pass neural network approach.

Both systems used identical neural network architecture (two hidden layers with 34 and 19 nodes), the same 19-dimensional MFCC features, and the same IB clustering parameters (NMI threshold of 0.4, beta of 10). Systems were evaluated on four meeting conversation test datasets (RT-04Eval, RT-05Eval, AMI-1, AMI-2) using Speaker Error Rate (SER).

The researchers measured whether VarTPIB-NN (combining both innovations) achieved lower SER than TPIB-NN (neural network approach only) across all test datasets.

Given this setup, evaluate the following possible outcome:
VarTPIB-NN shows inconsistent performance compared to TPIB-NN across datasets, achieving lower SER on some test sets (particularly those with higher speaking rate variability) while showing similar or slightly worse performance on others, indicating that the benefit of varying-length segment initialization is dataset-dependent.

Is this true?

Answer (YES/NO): YES